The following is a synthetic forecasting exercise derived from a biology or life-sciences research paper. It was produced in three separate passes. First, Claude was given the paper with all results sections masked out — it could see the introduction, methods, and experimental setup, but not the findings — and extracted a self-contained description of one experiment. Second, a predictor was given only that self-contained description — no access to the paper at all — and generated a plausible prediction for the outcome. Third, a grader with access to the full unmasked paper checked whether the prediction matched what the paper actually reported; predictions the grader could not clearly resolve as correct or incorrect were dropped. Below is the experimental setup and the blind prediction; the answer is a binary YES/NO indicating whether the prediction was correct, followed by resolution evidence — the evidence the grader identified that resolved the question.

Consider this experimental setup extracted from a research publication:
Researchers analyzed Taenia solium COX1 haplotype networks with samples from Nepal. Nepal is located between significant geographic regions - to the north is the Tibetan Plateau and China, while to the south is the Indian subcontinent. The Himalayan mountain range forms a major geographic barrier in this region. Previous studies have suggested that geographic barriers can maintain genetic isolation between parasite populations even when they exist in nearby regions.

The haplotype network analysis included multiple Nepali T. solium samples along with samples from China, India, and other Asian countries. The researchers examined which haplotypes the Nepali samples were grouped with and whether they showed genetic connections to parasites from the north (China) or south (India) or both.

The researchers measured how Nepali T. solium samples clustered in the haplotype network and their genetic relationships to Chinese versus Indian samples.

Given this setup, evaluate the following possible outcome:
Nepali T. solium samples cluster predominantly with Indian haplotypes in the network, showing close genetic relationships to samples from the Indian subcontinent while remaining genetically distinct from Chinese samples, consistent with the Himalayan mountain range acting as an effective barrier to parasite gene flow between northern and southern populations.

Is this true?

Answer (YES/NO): NO